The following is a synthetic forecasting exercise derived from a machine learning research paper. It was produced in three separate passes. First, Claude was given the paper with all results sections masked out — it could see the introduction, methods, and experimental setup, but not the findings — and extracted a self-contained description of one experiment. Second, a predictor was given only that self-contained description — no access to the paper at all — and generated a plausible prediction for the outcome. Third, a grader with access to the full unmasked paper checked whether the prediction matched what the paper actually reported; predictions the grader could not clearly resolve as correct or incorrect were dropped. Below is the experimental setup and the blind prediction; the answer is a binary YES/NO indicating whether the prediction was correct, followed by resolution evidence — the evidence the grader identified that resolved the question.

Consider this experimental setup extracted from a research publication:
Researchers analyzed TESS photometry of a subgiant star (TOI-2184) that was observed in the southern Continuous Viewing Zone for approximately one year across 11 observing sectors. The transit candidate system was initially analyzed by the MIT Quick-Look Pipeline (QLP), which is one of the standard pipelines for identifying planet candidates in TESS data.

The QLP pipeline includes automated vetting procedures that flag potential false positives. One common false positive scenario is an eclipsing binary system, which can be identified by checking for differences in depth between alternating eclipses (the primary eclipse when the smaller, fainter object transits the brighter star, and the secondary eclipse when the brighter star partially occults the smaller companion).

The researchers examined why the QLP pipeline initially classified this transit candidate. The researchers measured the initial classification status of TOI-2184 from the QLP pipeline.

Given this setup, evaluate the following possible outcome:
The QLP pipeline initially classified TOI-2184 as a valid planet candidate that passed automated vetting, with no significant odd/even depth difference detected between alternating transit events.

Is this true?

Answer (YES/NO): NO